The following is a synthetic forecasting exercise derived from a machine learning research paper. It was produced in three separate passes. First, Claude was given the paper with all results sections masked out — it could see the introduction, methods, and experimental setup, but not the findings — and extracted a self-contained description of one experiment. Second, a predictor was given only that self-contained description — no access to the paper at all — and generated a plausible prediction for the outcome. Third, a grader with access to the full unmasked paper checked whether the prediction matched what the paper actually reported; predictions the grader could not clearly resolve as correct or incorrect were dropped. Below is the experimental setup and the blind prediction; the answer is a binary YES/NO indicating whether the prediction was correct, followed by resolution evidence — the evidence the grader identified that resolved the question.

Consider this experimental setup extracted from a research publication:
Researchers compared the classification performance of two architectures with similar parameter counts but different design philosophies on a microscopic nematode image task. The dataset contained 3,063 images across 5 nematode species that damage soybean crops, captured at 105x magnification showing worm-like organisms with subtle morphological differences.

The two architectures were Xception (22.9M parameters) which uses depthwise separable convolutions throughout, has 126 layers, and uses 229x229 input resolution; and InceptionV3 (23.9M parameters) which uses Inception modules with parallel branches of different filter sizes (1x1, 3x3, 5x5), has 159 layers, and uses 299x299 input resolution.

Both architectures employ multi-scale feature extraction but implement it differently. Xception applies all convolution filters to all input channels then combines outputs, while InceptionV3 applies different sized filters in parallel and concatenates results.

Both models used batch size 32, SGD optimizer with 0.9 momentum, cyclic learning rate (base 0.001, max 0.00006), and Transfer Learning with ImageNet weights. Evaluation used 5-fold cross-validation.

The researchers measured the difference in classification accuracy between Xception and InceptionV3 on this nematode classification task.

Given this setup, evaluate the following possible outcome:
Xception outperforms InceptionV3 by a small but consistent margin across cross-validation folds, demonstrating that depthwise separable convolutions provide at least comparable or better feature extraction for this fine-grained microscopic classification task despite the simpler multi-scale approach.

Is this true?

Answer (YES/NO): NO